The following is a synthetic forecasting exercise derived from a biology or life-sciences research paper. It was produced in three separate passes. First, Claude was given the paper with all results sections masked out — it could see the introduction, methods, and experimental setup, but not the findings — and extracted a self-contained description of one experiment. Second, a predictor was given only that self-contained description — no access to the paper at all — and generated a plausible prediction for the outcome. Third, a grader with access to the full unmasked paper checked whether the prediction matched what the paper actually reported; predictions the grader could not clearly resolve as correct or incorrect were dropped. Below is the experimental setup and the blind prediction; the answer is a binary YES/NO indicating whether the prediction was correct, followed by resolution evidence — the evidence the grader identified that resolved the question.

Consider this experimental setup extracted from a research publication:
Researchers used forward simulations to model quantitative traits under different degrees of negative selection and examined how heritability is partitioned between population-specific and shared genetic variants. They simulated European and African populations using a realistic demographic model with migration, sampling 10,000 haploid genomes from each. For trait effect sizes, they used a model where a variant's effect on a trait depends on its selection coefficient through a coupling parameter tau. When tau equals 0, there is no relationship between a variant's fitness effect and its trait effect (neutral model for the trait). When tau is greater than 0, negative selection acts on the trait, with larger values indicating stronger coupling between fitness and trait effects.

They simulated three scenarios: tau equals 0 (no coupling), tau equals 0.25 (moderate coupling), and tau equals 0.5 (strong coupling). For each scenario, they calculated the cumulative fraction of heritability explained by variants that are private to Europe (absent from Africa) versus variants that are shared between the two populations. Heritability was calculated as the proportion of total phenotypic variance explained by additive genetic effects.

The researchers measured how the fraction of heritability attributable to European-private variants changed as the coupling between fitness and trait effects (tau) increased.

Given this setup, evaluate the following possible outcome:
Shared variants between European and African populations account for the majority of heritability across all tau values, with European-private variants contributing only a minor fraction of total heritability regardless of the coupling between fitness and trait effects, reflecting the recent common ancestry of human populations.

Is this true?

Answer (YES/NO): NO